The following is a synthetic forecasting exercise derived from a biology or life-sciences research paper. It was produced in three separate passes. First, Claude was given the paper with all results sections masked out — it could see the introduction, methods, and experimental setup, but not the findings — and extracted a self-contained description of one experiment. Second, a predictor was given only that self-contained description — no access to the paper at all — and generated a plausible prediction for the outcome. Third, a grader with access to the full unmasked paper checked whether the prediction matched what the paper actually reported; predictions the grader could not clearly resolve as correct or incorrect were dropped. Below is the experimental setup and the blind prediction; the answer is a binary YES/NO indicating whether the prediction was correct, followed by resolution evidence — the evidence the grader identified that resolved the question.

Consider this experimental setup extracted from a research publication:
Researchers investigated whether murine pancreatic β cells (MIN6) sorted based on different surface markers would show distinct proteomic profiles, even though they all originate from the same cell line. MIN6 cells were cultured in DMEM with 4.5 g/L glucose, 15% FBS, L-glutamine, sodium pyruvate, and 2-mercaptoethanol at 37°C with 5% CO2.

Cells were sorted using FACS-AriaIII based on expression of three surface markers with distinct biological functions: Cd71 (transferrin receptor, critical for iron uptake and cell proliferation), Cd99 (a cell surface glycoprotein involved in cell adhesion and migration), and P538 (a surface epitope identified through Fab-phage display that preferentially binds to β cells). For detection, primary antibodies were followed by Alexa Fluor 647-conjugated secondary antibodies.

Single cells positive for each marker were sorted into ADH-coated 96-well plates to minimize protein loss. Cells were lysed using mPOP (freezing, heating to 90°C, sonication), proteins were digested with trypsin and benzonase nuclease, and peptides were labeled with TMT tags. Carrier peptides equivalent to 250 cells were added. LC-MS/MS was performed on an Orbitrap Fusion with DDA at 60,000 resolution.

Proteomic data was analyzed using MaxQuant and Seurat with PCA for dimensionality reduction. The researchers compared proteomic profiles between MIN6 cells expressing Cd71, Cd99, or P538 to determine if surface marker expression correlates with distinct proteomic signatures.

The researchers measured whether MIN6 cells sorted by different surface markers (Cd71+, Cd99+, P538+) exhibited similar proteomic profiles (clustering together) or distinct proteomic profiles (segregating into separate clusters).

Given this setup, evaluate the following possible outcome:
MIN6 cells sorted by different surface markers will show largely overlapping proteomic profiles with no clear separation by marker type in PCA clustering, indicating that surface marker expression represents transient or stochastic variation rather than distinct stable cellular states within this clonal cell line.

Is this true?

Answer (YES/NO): NO